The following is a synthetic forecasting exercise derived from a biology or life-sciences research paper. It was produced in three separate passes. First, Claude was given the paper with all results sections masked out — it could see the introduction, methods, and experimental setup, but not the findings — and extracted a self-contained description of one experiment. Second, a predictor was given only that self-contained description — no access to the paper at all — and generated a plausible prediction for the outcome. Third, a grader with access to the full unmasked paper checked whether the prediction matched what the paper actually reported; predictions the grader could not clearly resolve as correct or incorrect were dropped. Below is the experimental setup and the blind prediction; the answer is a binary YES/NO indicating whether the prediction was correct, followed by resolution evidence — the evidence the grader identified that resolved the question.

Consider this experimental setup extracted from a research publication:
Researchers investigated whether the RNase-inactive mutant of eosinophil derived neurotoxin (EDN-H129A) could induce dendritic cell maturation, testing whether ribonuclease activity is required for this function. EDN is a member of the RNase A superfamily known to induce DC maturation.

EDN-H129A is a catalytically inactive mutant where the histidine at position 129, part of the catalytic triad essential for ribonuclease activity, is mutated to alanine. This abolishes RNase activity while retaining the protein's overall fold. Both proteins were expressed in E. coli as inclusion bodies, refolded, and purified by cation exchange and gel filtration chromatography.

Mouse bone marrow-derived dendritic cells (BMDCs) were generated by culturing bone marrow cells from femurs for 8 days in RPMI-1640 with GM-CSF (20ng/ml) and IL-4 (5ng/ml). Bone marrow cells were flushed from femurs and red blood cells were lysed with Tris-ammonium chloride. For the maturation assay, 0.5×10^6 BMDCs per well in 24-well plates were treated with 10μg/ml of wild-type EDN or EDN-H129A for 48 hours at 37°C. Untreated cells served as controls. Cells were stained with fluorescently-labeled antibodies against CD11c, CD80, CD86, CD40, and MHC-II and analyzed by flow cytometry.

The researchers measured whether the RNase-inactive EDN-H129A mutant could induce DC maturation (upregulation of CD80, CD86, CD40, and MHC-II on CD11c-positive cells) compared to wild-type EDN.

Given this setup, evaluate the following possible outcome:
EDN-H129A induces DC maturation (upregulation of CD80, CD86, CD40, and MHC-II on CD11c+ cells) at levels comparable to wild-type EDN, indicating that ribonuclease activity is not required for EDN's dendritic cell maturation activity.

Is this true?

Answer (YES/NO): YES